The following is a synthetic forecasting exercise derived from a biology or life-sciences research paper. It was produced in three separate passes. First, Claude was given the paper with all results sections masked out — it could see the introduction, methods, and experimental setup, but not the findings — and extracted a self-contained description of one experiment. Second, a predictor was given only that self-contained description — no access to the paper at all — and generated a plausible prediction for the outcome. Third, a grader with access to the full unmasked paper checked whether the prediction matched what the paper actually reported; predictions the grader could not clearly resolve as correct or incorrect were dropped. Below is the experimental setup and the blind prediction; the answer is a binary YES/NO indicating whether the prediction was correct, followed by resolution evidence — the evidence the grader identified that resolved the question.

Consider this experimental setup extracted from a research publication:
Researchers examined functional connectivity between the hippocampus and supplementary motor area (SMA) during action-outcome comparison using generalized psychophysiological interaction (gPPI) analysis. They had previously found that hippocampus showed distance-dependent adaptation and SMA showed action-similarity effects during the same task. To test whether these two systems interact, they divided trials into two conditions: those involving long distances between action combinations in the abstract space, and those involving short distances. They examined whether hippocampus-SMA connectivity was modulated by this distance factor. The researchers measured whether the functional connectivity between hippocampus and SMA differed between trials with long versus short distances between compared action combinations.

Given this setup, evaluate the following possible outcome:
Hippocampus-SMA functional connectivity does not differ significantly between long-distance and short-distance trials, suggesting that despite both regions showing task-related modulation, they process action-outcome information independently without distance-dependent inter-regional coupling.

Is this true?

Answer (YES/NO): NO